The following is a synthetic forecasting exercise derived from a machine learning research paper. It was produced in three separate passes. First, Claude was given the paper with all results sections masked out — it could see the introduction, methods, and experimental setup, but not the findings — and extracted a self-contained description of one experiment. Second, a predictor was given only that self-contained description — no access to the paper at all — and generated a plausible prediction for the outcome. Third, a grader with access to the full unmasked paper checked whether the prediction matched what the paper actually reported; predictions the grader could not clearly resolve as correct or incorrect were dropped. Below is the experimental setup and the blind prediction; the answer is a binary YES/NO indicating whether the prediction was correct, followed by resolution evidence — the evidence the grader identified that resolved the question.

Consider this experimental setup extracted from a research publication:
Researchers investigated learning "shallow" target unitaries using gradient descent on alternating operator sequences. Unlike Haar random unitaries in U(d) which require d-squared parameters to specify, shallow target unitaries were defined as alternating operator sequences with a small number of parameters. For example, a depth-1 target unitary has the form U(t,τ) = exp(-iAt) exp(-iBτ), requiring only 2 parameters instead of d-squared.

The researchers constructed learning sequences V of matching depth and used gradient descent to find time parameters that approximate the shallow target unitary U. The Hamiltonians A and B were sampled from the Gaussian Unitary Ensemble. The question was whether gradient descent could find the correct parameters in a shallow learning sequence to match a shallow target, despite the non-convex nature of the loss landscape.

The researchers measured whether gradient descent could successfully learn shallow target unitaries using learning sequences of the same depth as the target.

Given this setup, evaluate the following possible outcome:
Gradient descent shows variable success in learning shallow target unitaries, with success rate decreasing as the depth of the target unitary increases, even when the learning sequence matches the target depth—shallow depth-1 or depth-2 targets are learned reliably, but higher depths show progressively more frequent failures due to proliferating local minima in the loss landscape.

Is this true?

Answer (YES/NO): NO